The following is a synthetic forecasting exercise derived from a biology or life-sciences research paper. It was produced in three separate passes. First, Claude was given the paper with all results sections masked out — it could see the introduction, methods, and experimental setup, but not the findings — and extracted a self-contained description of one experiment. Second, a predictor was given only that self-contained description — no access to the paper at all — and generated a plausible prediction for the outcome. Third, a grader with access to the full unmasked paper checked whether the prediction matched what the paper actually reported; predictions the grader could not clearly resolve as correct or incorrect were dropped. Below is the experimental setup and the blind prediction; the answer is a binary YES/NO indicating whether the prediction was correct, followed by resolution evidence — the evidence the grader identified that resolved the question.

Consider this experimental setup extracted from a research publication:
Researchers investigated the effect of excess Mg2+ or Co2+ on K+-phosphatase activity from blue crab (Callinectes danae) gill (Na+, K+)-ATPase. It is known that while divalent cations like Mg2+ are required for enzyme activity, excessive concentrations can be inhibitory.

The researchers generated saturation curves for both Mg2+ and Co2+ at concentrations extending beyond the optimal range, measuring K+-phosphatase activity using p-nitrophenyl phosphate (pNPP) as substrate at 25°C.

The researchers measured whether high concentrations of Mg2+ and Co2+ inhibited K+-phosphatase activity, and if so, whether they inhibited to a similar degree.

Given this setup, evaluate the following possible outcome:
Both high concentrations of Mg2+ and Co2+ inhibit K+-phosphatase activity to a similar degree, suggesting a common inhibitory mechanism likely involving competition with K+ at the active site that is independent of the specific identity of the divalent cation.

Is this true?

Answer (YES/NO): NO